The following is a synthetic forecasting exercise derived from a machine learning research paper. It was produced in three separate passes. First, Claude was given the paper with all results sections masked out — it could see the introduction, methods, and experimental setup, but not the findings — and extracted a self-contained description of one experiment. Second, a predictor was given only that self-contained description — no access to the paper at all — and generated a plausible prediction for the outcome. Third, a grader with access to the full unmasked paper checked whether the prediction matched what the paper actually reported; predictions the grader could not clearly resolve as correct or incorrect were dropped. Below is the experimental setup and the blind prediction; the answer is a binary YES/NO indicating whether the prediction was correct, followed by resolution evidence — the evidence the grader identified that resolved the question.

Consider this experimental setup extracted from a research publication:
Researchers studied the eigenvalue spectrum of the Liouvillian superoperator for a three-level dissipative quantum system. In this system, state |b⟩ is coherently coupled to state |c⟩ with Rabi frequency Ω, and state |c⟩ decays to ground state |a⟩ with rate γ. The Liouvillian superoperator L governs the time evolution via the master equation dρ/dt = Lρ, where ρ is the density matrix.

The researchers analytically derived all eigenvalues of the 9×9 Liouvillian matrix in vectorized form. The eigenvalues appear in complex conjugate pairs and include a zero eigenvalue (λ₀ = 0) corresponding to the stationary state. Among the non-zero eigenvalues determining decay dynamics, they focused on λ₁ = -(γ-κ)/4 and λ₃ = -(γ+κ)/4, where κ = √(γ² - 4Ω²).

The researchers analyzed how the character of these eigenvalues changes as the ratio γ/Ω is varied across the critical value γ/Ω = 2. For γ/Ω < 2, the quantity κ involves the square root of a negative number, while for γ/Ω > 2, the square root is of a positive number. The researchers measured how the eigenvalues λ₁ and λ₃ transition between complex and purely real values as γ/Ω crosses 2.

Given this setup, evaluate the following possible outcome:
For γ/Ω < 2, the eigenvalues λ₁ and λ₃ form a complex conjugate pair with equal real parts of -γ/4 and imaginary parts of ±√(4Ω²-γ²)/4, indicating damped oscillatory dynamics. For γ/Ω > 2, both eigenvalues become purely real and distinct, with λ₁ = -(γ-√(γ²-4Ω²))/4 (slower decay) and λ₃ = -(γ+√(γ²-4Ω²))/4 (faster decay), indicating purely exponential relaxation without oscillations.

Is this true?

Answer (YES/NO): YES